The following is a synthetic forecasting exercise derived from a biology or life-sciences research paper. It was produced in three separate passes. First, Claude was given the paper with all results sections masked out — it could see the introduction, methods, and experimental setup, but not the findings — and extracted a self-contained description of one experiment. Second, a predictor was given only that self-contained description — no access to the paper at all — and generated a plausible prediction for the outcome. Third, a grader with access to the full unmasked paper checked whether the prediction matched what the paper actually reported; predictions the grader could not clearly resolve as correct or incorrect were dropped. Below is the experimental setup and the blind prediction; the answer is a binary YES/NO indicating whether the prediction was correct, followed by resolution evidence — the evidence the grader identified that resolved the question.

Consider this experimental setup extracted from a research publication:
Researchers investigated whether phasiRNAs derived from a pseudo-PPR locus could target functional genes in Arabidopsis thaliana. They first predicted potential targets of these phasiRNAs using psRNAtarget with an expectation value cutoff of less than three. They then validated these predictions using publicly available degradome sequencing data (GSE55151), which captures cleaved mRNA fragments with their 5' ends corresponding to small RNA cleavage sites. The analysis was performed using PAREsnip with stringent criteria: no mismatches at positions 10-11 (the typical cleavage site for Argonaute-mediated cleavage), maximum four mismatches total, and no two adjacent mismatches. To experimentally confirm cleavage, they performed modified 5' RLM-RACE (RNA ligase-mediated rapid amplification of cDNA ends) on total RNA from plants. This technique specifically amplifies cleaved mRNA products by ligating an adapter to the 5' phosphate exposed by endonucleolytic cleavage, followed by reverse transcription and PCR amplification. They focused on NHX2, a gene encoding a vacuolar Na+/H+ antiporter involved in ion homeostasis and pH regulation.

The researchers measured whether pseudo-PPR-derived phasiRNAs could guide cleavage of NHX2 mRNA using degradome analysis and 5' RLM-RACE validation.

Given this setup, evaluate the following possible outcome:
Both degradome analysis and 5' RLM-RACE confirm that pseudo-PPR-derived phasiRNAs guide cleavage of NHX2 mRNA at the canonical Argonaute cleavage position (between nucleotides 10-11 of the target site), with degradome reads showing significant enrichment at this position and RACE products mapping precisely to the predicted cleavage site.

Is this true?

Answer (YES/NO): YES